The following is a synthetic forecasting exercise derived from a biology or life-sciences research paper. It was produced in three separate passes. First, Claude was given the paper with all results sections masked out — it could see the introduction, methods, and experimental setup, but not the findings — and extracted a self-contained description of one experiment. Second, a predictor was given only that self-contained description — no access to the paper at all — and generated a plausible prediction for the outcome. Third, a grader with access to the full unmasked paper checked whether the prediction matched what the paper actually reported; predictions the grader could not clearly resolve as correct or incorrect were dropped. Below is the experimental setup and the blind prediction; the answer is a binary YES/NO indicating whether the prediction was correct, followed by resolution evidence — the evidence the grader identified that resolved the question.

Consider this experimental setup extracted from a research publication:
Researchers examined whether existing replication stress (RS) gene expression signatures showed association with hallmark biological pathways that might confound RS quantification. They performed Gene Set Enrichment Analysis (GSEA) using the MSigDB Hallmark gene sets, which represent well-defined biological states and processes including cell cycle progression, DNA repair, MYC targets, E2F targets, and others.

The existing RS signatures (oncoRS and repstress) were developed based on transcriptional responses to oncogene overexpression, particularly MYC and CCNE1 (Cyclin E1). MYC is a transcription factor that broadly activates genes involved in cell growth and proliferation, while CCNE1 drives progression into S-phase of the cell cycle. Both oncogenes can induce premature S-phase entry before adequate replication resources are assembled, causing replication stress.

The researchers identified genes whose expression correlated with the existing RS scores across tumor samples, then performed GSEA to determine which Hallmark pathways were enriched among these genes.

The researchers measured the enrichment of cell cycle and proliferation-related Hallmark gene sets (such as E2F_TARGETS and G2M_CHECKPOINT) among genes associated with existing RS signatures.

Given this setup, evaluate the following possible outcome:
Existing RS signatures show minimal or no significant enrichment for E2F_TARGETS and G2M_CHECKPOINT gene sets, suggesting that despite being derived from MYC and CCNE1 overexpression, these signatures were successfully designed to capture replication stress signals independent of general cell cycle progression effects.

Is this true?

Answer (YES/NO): NO